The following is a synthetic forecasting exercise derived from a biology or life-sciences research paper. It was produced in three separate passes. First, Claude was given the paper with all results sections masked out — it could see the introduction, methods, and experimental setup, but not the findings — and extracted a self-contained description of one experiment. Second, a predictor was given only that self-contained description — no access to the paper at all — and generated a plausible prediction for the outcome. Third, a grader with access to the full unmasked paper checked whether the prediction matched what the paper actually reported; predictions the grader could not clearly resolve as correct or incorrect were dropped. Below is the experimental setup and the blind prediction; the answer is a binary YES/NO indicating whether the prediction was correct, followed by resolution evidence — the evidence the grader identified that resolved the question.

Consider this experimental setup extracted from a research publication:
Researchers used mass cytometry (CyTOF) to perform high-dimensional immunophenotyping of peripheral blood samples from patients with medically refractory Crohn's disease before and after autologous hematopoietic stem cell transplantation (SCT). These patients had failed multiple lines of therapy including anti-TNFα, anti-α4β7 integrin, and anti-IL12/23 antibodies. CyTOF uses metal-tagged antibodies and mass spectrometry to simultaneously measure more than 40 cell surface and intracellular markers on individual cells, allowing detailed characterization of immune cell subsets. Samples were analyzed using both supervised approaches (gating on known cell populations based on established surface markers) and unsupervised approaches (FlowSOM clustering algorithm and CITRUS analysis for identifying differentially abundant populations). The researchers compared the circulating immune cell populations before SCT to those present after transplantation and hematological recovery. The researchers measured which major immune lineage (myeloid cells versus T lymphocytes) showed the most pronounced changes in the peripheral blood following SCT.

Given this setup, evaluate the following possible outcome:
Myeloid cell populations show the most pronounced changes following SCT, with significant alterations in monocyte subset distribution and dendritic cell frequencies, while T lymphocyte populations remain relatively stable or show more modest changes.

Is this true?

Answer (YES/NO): NO